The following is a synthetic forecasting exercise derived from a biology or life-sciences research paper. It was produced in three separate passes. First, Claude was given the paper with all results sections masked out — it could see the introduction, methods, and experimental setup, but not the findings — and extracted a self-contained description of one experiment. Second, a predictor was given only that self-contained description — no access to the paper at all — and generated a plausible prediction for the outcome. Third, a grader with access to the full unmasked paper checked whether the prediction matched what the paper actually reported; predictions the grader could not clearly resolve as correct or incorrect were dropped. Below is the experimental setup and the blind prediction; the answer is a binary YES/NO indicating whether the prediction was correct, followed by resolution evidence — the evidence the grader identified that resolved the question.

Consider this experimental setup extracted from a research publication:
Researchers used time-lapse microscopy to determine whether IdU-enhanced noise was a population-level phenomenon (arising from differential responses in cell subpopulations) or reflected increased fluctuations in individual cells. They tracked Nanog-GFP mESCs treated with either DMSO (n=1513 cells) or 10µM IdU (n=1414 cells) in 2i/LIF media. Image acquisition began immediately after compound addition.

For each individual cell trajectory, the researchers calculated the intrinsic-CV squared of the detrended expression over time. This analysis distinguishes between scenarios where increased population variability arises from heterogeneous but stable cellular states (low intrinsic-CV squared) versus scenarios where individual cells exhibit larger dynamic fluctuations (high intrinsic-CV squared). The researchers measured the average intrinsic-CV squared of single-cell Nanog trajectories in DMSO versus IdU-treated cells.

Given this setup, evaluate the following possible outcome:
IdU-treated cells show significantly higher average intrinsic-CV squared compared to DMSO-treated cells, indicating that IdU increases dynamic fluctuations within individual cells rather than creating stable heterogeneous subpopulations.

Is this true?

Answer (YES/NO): YES